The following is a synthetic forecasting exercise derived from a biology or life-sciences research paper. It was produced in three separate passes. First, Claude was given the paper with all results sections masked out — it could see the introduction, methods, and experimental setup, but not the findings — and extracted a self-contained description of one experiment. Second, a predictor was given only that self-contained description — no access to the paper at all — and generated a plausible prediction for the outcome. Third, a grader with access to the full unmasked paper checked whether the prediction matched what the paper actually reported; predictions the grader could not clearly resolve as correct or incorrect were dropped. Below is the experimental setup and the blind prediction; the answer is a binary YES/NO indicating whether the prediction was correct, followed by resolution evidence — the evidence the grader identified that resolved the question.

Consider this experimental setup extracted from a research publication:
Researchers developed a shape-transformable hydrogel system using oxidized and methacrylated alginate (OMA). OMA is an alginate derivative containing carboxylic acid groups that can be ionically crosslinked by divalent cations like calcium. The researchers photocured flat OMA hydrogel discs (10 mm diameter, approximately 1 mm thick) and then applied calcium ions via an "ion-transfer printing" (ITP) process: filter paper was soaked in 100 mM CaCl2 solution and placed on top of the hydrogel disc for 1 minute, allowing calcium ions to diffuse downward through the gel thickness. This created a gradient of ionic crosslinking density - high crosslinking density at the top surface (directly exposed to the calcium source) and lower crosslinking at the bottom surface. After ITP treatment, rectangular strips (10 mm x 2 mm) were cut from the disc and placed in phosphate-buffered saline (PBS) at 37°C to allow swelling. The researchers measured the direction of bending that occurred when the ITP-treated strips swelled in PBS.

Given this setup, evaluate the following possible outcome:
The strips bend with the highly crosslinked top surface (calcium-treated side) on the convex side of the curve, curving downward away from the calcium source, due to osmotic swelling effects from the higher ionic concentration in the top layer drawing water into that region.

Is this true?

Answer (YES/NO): NO